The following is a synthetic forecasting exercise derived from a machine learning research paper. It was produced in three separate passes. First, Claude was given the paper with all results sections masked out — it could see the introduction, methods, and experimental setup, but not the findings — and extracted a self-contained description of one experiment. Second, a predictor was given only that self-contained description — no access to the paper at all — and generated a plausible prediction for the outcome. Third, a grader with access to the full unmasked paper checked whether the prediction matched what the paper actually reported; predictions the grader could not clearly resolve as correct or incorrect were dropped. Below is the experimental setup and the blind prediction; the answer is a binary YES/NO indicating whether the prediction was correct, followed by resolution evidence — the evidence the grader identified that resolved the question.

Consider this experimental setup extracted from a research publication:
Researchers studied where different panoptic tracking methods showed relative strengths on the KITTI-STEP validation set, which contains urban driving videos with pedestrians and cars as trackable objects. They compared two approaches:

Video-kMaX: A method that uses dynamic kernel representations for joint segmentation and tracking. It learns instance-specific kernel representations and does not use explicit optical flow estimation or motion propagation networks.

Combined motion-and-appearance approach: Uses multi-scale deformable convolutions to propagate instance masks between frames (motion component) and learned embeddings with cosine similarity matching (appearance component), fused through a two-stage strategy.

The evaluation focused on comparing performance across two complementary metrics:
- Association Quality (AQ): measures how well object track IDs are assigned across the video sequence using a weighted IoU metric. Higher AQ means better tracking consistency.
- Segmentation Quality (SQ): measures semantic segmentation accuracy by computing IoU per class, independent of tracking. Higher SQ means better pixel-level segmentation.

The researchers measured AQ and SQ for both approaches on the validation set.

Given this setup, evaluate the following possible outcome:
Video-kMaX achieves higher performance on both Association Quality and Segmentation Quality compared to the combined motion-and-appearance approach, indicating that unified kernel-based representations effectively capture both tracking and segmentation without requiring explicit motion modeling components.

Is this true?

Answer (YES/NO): NO